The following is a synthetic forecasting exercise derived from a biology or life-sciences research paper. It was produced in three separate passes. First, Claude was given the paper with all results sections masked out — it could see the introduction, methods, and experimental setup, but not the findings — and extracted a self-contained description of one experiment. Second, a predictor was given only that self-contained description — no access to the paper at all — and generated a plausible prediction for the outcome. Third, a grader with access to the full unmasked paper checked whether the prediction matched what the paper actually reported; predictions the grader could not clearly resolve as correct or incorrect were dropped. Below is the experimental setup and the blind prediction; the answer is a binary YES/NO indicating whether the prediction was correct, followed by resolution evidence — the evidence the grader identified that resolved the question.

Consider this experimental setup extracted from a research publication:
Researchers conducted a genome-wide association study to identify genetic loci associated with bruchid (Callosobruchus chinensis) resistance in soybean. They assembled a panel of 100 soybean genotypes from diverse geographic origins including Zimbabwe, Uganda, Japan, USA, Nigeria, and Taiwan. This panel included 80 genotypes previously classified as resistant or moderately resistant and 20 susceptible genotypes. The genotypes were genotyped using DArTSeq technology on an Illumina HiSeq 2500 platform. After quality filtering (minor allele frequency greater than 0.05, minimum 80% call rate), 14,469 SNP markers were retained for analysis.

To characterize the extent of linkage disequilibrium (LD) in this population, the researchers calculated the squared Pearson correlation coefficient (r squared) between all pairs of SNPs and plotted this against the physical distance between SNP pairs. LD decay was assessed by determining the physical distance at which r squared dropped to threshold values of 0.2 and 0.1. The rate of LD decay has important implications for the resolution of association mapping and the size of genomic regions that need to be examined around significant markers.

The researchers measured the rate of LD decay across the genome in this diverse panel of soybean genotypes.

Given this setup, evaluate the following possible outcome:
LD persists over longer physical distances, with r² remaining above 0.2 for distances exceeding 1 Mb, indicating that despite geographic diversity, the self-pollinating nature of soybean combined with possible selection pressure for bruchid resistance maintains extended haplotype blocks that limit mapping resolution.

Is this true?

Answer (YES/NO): NO